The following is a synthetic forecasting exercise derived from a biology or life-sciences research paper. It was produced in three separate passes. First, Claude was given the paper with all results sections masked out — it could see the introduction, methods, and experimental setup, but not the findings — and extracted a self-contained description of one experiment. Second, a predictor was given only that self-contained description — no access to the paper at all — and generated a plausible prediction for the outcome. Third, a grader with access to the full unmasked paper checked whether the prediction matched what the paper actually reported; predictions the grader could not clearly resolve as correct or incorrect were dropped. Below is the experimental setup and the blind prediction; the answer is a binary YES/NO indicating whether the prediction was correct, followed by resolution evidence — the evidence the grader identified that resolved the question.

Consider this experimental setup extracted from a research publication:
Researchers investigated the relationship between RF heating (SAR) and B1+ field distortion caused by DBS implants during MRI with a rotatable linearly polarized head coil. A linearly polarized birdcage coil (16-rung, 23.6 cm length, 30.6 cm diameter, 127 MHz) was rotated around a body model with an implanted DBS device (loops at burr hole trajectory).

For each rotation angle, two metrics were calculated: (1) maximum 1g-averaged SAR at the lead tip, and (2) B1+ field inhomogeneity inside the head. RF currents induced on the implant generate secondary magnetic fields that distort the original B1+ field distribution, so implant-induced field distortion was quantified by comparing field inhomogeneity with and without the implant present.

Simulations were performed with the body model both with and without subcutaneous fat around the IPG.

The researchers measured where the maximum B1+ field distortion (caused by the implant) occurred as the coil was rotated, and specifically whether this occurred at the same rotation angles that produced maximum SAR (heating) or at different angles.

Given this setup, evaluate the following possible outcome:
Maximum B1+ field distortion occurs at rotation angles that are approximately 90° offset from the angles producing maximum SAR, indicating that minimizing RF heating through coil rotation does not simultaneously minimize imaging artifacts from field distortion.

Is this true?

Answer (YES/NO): NO